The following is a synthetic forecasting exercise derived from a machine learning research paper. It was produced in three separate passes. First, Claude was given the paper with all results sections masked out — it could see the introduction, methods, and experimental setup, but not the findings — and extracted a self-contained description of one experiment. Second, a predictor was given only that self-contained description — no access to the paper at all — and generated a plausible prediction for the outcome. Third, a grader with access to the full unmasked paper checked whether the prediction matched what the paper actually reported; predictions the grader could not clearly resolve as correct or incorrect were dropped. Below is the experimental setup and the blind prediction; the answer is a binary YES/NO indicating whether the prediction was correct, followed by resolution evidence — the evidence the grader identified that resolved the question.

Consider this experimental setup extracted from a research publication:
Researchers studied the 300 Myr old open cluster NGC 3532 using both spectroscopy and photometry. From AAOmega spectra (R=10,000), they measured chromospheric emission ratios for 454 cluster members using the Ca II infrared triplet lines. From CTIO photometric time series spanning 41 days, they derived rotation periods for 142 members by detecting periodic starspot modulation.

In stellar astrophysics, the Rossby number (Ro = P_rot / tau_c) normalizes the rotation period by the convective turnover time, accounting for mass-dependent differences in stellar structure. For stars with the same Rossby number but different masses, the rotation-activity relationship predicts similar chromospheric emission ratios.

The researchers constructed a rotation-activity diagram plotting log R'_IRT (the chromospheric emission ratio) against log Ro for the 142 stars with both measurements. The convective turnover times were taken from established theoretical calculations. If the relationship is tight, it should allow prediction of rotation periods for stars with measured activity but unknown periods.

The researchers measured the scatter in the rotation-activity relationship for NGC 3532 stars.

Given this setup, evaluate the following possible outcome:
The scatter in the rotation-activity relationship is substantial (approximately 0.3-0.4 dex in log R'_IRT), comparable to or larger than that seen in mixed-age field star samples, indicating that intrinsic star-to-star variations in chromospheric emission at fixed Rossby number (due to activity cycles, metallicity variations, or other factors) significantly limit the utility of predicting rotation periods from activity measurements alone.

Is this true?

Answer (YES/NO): NO